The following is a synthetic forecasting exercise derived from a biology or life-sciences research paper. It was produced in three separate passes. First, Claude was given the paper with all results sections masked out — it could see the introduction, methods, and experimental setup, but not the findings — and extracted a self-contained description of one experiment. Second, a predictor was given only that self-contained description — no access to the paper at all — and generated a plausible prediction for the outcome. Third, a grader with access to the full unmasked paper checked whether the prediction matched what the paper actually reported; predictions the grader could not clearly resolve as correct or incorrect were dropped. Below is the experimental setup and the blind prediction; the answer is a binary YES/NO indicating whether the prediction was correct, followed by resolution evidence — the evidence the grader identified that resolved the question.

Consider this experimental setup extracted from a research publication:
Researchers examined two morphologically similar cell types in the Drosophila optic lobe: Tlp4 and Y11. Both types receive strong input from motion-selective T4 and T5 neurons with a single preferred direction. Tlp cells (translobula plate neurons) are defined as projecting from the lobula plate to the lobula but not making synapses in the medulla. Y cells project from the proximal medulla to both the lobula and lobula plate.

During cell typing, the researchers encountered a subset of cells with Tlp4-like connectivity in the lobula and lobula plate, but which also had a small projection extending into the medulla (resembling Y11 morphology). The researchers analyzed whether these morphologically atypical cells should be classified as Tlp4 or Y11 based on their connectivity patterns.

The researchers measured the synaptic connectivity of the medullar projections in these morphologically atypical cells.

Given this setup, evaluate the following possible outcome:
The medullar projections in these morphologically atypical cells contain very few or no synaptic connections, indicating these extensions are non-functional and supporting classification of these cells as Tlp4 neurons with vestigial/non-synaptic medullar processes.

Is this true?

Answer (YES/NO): YES